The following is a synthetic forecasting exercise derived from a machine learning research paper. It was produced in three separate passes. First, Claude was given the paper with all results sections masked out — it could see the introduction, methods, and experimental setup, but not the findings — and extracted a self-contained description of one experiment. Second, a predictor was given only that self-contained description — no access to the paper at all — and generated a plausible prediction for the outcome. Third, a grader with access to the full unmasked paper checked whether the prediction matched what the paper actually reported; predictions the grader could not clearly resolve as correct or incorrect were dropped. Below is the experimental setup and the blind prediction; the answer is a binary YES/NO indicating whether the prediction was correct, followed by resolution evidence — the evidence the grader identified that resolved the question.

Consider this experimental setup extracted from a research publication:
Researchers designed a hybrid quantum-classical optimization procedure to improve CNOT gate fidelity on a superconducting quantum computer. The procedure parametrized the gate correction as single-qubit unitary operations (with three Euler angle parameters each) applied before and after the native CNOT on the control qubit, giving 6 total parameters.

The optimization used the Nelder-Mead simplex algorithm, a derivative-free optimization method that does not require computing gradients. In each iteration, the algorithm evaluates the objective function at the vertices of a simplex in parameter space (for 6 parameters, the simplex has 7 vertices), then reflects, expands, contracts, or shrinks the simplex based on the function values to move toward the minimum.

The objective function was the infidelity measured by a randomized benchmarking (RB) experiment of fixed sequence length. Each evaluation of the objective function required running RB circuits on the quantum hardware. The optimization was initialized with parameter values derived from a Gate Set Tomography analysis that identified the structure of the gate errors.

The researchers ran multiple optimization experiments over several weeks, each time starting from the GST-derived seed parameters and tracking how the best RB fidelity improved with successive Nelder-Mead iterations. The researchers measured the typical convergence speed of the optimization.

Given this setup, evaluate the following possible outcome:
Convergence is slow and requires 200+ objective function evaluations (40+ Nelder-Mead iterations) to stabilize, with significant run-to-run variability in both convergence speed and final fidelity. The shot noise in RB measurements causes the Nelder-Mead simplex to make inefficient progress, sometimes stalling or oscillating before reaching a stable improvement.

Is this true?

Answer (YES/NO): NO